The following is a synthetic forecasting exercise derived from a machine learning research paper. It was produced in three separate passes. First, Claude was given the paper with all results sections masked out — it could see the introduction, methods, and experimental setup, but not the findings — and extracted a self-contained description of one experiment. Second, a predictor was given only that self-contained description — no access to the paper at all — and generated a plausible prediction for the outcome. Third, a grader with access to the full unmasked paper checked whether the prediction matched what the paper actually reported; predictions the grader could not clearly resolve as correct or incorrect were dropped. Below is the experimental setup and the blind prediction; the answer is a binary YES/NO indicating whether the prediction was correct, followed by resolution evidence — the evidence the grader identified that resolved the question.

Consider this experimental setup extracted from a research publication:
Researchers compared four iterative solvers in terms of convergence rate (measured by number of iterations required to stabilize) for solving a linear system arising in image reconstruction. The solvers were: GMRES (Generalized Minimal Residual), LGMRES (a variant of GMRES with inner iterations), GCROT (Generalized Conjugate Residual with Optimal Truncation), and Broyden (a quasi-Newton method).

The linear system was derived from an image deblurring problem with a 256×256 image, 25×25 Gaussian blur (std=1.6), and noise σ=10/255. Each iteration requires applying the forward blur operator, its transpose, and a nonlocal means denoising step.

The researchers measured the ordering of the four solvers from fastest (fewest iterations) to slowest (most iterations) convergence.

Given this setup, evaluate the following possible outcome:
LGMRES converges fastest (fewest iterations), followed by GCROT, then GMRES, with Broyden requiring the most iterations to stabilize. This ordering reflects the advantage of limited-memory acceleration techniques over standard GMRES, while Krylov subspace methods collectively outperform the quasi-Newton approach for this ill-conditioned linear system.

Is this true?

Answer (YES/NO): NO